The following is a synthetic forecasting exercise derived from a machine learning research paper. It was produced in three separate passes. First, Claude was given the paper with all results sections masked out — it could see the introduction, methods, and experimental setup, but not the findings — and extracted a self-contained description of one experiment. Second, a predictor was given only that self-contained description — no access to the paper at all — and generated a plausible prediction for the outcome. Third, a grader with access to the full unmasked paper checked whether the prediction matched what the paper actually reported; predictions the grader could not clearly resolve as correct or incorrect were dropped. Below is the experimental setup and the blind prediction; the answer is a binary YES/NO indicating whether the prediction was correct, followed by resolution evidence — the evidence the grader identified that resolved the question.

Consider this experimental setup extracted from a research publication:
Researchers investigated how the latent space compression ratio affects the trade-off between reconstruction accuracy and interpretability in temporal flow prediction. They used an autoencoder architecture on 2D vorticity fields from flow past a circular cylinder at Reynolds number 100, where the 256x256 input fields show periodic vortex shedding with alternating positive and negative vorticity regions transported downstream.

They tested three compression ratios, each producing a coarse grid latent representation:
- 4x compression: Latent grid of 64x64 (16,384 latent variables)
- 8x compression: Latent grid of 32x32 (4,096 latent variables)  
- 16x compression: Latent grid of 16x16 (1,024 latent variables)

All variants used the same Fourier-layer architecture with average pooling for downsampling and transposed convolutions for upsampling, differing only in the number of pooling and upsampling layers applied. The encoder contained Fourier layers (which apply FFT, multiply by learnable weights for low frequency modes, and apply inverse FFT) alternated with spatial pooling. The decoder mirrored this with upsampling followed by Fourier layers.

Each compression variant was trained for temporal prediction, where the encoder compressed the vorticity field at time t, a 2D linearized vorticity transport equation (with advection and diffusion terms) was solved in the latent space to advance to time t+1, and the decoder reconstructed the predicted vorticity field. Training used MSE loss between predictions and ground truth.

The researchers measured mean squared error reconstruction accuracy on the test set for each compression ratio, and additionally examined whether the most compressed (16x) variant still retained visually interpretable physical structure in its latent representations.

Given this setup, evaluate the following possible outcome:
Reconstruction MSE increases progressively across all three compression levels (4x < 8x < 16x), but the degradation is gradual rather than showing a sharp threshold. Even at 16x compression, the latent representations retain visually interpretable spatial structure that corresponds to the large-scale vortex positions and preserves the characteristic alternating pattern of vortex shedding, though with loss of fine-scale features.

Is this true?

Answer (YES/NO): YES